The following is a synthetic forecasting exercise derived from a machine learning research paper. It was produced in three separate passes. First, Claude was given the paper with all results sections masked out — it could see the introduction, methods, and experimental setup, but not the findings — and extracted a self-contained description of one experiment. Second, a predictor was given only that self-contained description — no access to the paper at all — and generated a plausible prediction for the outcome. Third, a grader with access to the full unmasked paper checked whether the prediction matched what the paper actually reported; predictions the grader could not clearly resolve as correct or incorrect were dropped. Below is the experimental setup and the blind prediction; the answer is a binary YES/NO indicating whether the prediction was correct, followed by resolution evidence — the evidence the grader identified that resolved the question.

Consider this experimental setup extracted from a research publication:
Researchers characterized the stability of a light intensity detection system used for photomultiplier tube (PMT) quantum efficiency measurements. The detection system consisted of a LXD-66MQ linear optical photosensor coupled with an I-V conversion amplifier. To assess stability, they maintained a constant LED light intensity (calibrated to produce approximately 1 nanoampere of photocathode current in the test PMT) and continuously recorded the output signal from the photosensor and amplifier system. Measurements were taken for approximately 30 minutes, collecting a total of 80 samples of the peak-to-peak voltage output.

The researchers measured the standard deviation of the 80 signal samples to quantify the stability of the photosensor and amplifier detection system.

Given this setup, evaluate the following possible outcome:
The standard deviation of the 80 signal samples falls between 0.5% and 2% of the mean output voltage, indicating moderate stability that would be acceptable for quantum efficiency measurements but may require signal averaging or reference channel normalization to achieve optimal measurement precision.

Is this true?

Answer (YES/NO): NO